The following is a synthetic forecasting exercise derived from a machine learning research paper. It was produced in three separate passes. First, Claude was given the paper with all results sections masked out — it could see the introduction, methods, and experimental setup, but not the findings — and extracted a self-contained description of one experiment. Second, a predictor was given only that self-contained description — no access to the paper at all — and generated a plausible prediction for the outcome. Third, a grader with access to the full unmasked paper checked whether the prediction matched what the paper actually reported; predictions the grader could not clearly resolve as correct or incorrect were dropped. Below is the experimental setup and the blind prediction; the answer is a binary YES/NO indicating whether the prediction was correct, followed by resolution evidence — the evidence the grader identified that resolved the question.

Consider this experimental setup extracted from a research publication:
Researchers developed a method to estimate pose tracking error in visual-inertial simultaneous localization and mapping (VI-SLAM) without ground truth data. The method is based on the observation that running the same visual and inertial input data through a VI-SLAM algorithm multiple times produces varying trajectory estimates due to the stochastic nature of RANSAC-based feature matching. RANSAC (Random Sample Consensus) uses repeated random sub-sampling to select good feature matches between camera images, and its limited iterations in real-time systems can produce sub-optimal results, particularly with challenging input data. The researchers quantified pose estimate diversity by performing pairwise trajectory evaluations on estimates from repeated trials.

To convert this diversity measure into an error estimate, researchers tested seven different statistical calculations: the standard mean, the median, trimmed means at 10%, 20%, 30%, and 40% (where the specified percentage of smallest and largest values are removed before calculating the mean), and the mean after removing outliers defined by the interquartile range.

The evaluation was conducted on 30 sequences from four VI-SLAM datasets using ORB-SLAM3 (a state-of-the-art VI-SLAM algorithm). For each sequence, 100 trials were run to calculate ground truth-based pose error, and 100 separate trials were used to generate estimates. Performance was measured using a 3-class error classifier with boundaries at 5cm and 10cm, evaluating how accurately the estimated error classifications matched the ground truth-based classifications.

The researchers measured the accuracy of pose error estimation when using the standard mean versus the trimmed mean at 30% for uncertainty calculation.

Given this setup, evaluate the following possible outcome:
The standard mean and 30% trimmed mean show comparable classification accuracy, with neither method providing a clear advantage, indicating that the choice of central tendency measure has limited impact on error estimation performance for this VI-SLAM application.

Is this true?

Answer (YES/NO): NO